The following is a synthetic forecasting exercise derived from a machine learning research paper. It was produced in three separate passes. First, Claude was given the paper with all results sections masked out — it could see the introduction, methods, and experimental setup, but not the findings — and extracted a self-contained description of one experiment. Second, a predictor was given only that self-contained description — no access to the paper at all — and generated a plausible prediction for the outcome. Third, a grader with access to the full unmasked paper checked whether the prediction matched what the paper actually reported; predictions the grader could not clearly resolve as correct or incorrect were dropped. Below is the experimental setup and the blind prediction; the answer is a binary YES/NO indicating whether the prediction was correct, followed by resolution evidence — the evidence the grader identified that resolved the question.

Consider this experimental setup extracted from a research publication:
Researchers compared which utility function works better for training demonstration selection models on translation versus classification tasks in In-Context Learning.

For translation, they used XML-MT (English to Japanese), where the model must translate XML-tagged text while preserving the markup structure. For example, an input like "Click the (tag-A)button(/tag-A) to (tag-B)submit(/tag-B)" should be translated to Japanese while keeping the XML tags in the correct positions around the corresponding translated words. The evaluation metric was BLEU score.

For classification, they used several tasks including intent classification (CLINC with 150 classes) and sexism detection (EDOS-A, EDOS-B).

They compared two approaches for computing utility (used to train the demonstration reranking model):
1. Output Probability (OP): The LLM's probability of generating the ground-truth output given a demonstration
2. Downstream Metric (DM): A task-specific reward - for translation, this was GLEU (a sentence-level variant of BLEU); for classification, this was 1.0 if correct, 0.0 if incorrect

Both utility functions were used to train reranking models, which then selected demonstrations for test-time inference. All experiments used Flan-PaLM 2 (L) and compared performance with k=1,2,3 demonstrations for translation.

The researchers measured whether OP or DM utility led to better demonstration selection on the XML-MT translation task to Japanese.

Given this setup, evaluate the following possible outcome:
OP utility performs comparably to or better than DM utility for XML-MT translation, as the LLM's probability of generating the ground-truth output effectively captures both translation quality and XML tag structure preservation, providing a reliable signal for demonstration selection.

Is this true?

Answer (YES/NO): NO